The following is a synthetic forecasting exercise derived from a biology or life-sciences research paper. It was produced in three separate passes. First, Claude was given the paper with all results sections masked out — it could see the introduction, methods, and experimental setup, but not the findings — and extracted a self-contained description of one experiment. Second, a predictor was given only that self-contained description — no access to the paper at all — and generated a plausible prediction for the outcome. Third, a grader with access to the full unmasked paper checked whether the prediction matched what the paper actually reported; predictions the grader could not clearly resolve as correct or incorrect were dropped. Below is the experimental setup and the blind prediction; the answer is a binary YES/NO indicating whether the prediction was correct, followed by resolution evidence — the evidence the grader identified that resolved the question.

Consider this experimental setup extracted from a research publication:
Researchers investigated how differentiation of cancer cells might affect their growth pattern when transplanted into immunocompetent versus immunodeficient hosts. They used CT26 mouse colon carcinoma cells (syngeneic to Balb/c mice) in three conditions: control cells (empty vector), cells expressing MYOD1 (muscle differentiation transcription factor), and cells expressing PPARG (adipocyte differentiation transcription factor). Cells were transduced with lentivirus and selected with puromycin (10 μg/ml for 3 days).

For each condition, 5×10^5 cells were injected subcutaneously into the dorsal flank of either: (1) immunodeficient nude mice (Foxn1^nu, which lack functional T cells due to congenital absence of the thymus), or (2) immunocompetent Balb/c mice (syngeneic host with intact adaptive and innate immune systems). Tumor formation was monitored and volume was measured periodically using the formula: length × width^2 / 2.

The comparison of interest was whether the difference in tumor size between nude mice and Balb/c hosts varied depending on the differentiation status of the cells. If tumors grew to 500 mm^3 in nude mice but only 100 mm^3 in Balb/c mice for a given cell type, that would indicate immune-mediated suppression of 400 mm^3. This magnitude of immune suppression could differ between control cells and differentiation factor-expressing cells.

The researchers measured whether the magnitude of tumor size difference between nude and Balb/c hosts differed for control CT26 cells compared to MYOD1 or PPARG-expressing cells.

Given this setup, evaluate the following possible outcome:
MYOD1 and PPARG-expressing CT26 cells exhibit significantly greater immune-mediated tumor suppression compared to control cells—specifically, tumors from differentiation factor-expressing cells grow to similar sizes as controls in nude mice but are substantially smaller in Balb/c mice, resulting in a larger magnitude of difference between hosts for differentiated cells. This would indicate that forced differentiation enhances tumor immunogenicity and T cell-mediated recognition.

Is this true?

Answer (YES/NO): NO